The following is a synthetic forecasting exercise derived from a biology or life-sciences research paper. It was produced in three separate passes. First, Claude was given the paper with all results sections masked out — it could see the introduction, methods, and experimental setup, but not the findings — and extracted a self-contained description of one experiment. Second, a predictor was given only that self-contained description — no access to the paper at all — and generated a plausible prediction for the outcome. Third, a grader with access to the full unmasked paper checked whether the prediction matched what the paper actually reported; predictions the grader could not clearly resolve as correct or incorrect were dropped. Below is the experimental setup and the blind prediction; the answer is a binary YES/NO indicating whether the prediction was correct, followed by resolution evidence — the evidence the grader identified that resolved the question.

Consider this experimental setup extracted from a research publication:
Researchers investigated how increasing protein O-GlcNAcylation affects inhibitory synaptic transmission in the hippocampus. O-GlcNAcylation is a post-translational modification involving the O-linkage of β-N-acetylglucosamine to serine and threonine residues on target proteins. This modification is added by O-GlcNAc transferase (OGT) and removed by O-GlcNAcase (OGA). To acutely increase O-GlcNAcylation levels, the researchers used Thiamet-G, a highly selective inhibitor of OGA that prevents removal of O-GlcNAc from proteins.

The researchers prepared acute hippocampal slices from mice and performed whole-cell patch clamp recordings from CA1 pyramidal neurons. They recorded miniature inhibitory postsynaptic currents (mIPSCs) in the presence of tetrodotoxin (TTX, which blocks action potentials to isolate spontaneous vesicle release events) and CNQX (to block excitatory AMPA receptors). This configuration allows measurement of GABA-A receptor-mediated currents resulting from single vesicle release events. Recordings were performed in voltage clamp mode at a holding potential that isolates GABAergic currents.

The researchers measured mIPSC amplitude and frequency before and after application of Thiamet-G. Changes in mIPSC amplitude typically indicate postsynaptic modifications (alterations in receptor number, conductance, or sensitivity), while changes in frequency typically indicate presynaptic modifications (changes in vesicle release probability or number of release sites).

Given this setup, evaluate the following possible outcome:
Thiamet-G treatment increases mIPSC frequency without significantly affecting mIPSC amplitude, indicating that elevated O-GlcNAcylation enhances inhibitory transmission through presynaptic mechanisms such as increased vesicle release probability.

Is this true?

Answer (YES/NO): NO